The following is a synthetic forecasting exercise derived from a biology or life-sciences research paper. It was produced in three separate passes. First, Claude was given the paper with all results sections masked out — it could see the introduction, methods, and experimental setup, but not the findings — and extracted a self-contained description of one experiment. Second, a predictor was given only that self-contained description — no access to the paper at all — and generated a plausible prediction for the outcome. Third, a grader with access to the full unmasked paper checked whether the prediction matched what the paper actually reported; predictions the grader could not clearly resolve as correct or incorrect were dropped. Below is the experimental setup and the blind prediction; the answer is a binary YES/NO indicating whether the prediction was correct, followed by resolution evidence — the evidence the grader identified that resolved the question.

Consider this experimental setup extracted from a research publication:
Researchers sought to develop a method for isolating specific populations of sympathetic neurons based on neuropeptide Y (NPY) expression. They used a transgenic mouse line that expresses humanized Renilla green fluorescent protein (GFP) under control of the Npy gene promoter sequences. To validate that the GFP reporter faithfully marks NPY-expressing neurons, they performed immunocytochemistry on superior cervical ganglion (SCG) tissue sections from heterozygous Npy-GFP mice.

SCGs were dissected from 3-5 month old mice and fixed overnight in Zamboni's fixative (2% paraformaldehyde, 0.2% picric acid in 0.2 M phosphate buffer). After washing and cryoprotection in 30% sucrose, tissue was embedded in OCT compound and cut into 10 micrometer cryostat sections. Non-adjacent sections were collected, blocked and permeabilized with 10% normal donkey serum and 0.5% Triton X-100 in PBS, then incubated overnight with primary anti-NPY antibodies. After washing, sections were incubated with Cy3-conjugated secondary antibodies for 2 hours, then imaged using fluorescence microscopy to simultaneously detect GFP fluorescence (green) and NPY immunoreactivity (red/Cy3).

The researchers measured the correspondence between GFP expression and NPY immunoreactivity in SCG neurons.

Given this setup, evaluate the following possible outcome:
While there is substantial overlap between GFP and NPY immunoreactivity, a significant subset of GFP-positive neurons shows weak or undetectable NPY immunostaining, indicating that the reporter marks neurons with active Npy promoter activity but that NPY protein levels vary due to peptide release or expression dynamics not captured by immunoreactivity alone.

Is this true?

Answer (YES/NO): NO